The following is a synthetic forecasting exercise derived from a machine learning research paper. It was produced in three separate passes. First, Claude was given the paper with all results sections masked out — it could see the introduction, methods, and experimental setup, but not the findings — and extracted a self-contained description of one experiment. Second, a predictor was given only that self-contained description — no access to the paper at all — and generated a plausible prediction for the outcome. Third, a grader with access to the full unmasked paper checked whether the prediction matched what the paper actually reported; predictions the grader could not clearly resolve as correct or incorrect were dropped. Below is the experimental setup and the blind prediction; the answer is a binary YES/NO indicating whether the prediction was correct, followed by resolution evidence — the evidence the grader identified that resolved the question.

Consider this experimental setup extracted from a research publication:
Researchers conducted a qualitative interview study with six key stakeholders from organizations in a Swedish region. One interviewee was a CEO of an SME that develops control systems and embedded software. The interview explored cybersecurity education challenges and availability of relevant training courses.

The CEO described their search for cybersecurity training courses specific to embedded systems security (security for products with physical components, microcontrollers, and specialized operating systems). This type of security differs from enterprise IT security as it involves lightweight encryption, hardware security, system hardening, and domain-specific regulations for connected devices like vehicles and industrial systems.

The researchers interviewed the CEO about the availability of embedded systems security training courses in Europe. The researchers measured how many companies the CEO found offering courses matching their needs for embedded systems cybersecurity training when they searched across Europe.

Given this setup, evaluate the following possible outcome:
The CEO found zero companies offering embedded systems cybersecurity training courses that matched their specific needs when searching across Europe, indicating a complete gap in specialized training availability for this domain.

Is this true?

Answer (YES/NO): NO